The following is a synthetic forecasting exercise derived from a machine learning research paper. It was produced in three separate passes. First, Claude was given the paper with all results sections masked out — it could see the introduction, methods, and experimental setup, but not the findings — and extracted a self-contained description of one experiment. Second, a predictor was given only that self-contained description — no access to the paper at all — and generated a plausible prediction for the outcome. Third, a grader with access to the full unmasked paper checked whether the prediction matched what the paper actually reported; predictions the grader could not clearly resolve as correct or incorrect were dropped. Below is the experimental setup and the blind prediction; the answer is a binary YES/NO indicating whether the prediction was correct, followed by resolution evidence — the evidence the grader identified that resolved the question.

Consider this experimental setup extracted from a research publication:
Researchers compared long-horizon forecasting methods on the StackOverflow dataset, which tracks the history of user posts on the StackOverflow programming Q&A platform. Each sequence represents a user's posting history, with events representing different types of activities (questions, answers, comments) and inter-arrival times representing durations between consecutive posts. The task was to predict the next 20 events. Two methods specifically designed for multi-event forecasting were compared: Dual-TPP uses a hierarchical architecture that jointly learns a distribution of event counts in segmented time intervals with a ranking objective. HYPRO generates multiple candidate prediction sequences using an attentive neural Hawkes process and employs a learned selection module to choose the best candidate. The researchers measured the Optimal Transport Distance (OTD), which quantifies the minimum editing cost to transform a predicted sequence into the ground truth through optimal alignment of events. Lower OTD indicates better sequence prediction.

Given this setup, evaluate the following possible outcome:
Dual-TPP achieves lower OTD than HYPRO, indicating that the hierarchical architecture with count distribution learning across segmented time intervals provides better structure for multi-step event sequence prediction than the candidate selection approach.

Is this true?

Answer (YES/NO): YES